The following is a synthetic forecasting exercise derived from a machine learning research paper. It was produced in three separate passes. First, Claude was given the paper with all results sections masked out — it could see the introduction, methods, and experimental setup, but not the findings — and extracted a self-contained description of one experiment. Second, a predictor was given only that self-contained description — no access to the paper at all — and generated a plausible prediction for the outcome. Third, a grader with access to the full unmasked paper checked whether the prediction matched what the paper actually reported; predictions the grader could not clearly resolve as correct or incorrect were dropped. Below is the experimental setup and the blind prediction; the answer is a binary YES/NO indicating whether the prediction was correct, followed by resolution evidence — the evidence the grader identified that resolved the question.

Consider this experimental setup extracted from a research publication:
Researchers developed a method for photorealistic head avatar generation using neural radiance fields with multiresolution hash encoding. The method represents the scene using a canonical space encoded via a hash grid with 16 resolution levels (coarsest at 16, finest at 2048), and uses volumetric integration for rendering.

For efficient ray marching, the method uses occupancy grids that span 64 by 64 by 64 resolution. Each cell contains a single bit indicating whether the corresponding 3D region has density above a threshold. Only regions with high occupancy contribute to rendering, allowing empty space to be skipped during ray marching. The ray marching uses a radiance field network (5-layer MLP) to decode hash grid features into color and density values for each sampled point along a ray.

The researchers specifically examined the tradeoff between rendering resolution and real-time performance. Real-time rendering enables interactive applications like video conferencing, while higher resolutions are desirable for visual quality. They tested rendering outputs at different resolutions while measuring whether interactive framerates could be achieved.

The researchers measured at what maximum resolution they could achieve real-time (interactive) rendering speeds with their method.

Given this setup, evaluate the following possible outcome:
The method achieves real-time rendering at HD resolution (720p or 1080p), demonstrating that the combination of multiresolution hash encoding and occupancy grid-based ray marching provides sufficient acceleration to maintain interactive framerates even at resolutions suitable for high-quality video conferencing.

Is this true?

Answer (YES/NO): NO